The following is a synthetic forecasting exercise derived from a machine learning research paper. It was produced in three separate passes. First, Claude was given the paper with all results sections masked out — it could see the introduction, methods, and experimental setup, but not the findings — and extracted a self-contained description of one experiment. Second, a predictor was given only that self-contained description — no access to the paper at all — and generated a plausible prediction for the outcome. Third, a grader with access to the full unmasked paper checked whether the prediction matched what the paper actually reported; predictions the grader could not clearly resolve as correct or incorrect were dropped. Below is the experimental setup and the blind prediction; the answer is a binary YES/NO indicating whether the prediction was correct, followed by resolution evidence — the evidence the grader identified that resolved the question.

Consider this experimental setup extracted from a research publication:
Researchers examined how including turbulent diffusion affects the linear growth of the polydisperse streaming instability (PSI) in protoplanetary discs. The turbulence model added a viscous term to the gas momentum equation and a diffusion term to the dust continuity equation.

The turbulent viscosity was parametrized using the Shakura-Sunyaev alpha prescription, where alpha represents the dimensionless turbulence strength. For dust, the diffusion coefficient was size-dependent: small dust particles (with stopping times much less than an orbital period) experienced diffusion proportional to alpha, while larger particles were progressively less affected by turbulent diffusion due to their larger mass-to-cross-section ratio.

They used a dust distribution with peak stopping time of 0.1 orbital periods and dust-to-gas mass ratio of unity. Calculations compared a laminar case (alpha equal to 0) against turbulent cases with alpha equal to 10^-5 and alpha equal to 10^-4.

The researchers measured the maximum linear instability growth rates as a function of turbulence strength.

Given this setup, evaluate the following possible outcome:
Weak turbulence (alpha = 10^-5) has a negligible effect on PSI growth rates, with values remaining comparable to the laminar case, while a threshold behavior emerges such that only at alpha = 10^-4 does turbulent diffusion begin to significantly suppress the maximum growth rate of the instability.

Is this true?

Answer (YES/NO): NO